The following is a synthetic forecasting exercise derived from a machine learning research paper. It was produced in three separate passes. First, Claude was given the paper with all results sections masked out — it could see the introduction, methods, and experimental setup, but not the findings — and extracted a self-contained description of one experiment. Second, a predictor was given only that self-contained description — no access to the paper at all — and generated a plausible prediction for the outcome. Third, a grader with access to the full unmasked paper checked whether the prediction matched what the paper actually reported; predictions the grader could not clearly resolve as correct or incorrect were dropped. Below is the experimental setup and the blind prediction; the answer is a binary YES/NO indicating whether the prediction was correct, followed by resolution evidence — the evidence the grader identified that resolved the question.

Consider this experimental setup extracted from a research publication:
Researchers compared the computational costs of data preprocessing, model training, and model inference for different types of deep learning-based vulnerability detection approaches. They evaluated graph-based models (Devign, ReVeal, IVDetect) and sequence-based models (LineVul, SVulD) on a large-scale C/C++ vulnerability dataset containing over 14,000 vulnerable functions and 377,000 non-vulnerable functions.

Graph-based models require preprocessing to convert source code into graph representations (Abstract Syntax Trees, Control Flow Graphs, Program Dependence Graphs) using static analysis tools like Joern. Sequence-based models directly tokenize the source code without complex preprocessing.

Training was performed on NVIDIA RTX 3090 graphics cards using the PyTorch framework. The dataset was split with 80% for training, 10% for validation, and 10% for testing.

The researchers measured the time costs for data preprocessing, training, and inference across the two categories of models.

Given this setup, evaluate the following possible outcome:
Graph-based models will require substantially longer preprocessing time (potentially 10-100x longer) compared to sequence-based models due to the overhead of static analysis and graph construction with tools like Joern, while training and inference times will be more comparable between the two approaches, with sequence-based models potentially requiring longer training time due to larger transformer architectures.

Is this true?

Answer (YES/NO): NO